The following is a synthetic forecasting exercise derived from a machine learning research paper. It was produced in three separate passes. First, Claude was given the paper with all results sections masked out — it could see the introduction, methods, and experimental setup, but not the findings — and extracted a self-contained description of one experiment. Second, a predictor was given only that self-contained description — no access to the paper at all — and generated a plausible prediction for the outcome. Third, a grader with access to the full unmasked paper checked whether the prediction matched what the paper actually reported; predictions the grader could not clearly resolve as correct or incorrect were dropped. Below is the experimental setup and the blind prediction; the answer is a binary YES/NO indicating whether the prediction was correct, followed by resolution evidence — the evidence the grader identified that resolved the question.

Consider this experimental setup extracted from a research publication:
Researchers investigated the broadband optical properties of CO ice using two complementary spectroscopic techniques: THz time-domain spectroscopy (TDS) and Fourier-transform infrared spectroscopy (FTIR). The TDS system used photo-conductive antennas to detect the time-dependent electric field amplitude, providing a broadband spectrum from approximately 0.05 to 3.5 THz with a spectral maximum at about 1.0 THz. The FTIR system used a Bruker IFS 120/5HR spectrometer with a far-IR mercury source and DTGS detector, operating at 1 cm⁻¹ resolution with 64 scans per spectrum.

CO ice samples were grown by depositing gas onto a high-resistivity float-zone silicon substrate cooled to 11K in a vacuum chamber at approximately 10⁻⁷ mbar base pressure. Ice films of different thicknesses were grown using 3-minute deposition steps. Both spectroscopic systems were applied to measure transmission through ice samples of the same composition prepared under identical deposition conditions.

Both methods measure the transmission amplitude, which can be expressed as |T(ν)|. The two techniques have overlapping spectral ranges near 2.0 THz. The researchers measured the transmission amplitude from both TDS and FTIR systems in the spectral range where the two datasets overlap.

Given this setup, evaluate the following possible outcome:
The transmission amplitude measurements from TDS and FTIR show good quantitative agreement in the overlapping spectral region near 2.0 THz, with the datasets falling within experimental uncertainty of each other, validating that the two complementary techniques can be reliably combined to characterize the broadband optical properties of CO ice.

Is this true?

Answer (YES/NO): YES